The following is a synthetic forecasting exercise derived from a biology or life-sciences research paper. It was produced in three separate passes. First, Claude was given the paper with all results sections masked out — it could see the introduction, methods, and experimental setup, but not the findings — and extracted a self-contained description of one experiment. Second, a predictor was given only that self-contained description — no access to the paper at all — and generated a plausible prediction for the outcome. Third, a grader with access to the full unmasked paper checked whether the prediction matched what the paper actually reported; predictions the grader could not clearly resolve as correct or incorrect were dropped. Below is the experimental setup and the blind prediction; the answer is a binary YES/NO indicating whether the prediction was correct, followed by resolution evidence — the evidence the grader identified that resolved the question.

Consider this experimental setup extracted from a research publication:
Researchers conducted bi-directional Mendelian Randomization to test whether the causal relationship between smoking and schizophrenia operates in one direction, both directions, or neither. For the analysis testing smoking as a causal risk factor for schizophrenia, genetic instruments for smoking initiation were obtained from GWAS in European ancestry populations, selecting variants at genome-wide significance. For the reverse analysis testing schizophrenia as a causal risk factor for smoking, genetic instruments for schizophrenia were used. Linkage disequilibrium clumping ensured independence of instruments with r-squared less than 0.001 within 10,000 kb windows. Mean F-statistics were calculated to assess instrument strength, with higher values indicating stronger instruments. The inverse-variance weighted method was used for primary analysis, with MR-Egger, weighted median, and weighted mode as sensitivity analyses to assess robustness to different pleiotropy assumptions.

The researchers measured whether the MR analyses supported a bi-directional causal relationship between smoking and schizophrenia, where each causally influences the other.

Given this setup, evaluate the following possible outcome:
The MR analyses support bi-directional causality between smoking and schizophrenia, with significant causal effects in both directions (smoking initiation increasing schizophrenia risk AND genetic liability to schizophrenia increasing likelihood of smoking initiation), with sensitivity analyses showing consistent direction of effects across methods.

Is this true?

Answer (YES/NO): YES